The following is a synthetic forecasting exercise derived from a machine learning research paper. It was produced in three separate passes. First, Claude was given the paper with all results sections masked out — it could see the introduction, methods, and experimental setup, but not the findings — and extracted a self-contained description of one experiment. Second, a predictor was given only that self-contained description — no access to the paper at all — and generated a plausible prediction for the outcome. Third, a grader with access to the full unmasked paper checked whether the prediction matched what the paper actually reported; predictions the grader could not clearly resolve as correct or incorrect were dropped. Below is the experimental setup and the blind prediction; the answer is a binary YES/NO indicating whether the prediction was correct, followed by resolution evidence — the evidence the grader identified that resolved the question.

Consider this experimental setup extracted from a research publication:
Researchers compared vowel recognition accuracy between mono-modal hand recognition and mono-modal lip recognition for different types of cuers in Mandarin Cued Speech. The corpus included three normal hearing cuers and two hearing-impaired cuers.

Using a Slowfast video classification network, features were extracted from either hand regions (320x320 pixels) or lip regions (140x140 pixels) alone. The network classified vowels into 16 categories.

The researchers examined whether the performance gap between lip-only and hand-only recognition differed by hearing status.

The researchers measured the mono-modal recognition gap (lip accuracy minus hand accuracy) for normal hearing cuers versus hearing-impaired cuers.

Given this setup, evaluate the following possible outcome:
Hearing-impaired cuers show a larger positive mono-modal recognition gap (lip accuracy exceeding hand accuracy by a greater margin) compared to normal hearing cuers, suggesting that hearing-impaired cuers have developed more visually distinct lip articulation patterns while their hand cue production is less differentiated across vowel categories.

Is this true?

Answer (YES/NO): NO